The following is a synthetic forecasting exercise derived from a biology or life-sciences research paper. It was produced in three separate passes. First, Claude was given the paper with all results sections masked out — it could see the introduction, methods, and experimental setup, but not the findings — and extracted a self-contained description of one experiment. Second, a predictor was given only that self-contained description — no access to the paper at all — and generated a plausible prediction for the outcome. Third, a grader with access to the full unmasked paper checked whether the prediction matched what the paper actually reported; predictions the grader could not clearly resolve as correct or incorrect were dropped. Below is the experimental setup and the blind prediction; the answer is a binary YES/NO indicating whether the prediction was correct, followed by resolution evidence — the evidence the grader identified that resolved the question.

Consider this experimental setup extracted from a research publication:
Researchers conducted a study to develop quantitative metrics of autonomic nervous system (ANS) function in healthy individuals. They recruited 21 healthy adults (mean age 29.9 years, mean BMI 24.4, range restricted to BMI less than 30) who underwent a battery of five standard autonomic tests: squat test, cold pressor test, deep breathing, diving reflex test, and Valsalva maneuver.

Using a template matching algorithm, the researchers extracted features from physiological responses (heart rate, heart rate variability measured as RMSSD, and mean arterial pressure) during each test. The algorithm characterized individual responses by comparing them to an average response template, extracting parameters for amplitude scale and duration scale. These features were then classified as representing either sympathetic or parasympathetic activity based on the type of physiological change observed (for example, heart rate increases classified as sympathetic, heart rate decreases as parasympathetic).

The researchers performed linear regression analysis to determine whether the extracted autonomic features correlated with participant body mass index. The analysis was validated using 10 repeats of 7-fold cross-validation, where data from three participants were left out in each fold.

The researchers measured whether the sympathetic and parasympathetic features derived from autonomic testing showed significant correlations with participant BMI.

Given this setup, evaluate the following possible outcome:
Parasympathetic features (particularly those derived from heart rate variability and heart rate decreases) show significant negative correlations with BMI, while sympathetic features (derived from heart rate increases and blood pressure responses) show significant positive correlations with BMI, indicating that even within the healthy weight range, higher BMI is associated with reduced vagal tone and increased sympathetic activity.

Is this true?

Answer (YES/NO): NO